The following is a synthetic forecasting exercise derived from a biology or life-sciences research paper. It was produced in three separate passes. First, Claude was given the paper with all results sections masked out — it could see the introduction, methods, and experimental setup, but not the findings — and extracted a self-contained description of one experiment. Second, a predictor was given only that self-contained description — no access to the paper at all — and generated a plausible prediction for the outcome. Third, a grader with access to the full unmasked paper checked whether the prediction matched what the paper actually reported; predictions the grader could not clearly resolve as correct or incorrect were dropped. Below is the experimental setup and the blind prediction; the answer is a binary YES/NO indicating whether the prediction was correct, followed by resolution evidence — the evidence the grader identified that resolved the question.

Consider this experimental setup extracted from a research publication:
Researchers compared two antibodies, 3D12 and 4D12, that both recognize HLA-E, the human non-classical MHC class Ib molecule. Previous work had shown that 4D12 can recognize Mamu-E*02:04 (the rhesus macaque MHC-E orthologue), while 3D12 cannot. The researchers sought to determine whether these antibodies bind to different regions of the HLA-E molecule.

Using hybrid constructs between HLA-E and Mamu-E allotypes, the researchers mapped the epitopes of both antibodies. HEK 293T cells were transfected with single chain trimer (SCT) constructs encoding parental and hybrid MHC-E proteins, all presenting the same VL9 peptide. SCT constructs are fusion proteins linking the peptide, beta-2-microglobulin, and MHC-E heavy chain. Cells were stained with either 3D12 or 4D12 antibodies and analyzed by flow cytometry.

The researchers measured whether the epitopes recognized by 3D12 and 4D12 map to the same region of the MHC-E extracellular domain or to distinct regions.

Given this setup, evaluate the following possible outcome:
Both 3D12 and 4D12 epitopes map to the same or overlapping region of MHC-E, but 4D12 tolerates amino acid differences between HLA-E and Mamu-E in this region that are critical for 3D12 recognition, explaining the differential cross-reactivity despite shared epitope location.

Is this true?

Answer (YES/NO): NO